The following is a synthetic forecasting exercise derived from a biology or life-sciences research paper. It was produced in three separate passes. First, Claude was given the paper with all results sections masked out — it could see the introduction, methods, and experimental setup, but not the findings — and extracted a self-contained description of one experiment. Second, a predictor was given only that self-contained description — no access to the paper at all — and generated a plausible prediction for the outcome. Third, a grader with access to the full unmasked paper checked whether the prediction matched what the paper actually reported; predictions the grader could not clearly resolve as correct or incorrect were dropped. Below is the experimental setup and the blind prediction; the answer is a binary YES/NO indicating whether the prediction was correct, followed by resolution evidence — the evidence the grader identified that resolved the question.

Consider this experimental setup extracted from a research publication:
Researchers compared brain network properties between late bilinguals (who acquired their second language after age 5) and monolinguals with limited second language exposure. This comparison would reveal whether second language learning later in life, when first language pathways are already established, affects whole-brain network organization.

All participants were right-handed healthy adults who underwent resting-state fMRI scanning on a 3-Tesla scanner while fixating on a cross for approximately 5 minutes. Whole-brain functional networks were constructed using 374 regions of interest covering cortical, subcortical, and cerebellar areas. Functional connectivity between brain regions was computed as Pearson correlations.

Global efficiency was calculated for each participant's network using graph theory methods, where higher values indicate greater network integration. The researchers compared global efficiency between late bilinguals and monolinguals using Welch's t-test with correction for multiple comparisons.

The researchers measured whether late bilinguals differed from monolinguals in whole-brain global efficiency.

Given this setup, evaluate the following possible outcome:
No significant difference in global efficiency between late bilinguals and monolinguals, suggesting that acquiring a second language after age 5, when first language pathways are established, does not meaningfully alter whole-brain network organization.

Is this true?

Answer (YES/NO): YES